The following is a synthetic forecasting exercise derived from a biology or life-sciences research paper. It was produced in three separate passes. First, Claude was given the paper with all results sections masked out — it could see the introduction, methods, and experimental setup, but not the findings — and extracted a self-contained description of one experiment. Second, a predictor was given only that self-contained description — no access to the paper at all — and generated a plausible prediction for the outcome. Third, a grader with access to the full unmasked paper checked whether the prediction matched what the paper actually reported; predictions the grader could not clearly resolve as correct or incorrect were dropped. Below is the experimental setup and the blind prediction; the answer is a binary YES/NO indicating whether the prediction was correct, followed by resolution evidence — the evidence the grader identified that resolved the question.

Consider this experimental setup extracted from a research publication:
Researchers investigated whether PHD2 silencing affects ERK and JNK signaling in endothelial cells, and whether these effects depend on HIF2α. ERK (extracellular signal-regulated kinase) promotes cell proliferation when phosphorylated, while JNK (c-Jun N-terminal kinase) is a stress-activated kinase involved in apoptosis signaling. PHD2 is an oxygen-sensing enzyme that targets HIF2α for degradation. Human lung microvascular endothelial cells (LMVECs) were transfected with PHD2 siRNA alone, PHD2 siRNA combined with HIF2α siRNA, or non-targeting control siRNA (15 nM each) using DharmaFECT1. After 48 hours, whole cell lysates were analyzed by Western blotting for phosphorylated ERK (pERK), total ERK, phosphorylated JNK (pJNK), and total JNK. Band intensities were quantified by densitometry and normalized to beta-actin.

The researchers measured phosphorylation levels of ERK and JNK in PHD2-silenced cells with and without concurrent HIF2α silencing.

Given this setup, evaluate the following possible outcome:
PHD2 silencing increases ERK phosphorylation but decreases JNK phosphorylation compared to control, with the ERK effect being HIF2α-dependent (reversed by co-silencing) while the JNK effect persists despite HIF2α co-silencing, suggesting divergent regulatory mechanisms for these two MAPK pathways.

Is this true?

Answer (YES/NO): NO